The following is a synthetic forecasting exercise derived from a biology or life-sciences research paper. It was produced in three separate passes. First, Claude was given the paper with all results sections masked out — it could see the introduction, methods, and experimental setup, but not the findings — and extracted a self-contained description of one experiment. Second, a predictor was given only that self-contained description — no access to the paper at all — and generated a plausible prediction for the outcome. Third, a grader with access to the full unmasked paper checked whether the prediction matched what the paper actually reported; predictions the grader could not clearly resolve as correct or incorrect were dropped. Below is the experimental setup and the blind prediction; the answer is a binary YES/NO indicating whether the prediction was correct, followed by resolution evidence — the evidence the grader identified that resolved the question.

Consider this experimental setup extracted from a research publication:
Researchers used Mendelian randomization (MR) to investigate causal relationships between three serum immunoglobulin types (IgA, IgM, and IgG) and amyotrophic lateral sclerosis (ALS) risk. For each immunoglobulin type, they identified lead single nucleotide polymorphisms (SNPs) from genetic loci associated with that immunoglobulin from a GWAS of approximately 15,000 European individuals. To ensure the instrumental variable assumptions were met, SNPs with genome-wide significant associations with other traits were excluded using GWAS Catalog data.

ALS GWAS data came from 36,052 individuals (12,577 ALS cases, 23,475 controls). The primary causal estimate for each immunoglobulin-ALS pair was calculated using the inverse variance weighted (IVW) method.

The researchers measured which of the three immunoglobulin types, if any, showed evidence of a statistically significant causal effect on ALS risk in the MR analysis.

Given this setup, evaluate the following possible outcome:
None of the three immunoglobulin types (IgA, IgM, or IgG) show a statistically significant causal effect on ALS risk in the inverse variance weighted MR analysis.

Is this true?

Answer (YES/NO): NO